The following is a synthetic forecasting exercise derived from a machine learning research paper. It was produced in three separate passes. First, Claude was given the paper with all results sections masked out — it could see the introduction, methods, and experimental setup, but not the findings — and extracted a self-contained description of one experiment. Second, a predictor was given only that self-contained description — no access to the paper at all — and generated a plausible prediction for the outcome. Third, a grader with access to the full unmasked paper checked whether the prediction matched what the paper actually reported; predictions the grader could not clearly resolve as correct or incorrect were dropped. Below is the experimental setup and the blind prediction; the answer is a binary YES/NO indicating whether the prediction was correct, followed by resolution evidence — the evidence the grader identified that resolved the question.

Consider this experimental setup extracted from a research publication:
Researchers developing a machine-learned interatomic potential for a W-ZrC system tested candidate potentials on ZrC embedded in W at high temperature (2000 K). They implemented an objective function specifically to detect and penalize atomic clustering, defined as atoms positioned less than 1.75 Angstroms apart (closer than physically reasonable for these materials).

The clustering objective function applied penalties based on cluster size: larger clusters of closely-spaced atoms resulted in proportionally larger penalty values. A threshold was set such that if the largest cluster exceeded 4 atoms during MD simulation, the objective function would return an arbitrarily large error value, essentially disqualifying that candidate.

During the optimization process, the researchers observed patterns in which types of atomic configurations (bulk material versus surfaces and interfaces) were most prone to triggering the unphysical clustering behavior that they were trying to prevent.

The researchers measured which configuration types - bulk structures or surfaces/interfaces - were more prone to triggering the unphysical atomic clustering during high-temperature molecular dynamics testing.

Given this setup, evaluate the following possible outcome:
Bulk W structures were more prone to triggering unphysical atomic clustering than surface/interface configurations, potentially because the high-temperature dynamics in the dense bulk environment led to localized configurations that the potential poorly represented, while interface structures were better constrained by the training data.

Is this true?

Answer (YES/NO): NO